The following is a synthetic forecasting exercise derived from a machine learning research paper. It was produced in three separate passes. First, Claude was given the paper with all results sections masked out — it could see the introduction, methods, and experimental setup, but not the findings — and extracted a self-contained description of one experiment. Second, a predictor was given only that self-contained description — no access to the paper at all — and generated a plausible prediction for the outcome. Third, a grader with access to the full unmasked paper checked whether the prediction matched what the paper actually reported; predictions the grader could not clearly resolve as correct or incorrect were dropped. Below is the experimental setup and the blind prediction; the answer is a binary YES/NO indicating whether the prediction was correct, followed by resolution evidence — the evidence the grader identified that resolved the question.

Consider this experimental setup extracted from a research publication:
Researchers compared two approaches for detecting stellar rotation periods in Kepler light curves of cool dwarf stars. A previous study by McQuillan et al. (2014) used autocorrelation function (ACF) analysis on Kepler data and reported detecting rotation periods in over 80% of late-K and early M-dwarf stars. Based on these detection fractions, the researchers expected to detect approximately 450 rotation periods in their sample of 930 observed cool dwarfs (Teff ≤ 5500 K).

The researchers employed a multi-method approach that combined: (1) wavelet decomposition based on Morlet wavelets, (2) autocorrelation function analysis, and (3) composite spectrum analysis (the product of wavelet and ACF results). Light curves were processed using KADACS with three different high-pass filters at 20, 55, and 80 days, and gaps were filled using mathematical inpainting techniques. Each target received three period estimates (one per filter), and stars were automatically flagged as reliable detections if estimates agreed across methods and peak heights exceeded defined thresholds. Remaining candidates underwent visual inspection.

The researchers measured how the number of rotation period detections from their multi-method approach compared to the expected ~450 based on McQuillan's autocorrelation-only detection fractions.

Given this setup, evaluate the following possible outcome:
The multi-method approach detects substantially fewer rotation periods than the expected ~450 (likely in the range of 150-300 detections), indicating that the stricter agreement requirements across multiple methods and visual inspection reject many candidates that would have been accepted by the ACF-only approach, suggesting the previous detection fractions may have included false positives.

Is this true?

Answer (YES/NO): NO